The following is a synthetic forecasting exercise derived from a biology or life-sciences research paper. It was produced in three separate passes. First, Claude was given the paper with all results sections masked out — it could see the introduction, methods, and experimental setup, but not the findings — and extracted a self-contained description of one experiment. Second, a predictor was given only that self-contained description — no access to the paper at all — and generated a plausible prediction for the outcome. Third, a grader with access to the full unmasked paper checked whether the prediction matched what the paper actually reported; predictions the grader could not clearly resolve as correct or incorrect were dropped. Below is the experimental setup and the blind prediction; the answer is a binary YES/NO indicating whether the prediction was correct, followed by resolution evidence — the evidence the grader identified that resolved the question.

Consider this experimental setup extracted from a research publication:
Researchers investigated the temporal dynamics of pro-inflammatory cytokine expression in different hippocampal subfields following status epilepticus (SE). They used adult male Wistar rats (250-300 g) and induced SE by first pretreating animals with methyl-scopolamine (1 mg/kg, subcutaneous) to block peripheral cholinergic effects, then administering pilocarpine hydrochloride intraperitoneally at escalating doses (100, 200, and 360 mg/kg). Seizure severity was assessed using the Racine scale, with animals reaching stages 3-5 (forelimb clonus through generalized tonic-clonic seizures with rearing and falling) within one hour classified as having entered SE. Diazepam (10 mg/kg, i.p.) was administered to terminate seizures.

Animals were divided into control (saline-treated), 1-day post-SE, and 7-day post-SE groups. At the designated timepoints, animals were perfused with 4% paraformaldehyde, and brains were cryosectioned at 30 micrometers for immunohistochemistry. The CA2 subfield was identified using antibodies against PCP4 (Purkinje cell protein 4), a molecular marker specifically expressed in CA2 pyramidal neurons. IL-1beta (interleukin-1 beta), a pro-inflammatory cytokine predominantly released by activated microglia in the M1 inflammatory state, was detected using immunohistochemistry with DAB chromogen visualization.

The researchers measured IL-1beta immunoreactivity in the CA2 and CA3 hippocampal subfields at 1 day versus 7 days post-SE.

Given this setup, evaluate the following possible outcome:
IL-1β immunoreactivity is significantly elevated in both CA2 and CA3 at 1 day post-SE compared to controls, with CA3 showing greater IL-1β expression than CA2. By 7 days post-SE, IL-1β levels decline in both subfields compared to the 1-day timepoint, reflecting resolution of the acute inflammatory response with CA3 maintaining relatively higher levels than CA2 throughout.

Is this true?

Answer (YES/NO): NO